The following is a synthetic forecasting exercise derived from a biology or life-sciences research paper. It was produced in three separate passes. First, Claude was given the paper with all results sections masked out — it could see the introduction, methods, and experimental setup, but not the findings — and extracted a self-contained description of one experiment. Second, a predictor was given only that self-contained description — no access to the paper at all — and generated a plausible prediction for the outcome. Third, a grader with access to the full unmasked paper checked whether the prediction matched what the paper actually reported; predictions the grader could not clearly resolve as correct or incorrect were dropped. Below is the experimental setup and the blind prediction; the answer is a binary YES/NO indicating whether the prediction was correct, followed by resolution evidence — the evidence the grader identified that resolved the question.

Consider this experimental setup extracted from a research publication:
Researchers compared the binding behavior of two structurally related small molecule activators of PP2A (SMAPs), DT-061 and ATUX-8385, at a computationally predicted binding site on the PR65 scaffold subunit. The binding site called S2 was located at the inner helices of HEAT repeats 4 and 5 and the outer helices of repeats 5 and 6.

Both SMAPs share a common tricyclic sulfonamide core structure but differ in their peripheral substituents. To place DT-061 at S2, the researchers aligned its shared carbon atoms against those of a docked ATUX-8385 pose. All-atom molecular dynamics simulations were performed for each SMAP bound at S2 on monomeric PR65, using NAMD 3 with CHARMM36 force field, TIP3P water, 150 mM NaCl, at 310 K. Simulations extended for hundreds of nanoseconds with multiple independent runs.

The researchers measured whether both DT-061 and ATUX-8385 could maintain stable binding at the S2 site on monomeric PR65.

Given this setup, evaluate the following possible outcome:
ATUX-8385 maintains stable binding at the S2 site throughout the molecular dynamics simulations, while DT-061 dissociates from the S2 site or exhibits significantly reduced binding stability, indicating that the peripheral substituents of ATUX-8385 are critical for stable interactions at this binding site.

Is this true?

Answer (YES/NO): NO